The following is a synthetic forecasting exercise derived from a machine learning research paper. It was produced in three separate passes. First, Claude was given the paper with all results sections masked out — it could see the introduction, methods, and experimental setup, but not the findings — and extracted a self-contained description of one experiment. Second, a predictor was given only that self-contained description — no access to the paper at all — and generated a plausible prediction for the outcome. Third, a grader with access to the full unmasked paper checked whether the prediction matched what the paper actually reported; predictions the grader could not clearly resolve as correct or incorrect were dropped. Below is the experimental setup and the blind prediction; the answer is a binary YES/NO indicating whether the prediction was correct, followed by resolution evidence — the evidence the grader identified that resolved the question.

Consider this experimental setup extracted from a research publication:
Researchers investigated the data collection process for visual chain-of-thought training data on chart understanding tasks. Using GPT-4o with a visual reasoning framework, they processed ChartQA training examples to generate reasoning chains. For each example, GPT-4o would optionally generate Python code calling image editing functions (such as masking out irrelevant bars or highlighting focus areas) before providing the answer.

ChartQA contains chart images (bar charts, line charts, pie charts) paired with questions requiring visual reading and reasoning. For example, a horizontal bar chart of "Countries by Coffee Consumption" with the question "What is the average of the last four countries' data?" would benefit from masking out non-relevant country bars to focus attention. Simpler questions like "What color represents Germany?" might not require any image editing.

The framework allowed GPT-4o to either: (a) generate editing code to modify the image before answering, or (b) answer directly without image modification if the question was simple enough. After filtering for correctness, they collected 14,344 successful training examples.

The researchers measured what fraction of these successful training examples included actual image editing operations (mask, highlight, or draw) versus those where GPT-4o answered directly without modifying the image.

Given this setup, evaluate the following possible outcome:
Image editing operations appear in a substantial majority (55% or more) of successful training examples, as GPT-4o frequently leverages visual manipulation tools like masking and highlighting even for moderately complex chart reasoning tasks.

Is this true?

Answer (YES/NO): YES